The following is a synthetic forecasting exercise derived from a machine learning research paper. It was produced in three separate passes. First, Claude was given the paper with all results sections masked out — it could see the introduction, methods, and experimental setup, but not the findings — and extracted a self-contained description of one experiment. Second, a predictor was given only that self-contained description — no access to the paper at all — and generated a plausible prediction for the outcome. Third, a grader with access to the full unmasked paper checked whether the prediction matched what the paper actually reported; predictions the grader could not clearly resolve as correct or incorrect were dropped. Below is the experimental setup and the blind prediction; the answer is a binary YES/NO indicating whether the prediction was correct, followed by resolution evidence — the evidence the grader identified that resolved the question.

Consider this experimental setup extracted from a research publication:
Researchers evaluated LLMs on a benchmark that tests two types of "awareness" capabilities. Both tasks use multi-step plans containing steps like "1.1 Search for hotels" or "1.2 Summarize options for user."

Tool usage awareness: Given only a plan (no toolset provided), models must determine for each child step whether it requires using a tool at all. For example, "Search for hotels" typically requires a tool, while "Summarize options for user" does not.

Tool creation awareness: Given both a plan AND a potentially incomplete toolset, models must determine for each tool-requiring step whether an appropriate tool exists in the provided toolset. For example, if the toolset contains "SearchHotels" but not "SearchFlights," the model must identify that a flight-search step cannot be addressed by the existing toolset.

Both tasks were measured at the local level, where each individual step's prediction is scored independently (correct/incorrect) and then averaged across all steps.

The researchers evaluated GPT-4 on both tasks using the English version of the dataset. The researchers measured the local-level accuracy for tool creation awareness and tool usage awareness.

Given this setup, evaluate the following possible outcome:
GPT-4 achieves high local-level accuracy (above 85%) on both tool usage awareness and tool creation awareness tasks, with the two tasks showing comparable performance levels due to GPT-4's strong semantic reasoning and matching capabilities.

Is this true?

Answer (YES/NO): NO